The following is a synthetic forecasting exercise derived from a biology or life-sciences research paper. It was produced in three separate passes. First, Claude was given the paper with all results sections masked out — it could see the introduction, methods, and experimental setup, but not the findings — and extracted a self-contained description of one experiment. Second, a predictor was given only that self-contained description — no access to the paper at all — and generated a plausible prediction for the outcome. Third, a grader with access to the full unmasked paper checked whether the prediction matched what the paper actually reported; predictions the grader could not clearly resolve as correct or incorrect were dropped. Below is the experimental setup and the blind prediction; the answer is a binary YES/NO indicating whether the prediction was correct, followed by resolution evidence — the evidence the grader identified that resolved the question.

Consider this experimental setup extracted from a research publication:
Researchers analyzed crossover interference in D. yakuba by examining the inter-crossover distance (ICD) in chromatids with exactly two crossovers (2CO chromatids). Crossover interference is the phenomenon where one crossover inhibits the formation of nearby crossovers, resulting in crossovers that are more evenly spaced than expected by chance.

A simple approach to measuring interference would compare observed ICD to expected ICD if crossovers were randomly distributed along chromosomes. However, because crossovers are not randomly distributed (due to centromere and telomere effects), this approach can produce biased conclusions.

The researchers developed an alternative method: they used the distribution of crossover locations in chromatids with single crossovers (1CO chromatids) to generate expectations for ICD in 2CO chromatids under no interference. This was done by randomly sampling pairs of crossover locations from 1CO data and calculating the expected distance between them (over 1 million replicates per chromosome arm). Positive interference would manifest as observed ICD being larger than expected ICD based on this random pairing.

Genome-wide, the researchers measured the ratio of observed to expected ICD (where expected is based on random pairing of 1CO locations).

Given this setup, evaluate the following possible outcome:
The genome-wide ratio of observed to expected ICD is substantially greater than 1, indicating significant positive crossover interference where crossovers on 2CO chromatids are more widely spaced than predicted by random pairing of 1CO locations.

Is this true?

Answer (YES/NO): YES